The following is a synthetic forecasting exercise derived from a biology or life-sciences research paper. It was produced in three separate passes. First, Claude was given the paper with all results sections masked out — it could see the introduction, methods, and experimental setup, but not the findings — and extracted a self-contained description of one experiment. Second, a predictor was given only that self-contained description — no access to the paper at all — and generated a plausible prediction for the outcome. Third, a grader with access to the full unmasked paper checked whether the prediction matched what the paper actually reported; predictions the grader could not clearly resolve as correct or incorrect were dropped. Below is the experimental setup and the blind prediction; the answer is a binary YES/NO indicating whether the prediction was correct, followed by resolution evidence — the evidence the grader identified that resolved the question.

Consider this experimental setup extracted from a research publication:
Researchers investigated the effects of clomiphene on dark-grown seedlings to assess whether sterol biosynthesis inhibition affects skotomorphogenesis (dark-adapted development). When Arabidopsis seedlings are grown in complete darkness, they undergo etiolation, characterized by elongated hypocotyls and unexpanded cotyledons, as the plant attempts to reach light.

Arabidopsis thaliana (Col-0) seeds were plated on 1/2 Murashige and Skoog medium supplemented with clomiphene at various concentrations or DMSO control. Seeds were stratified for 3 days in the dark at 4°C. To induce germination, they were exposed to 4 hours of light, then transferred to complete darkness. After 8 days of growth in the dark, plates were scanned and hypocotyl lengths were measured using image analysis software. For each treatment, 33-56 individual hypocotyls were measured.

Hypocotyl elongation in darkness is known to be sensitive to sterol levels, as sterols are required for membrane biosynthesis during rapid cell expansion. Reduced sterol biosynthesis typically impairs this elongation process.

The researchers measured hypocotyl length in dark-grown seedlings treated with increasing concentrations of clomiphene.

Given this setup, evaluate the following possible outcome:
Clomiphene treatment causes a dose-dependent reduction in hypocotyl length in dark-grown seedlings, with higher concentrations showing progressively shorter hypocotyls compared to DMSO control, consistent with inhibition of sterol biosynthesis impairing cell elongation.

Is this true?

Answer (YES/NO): YES